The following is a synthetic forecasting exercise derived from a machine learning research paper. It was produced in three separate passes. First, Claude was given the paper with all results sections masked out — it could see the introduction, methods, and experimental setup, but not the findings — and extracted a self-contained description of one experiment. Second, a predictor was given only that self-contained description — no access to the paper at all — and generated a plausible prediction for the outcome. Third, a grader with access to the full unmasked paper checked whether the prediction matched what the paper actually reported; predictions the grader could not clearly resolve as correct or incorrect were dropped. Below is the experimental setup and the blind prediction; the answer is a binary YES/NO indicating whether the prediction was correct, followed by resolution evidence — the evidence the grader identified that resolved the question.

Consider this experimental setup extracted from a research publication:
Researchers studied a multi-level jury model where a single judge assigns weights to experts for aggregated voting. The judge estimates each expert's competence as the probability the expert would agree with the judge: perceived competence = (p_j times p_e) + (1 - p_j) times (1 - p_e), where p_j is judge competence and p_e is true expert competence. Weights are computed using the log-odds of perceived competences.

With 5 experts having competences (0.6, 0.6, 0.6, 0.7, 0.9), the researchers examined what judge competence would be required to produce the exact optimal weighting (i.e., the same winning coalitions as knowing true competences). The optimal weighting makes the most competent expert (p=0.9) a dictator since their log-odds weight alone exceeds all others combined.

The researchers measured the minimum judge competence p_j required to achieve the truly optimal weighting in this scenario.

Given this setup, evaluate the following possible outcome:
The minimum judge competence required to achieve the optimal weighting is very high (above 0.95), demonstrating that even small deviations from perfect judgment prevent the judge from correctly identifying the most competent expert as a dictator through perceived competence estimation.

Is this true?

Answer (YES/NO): YES